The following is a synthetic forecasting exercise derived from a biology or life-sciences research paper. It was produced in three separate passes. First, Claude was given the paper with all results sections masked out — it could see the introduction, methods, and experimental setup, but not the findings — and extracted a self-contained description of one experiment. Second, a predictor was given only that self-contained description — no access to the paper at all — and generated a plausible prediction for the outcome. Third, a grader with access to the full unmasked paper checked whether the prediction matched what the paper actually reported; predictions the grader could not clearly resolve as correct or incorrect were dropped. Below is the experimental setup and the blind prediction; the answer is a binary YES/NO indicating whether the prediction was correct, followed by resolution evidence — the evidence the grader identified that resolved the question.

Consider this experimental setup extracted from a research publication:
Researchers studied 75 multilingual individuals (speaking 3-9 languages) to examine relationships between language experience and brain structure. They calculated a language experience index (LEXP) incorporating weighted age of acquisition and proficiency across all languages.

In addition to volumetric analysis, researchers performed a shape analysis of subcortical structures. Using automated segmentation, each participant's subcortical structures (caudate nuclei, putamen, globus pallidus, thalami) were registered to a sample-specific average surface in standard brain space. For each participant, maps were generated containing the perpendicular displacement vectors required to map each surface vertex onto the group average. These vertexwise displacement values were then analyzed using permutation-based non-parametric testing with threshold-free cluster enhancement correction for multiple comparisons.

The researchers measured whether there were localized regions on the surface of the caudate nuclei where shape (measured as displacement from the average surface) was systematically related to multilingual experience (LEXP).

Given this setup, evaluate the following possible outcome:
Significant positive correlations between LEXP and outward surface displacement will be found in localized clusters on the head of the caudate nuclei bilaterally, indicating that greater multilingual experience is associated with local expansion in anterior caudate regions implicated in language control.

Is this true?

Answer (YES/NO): NO